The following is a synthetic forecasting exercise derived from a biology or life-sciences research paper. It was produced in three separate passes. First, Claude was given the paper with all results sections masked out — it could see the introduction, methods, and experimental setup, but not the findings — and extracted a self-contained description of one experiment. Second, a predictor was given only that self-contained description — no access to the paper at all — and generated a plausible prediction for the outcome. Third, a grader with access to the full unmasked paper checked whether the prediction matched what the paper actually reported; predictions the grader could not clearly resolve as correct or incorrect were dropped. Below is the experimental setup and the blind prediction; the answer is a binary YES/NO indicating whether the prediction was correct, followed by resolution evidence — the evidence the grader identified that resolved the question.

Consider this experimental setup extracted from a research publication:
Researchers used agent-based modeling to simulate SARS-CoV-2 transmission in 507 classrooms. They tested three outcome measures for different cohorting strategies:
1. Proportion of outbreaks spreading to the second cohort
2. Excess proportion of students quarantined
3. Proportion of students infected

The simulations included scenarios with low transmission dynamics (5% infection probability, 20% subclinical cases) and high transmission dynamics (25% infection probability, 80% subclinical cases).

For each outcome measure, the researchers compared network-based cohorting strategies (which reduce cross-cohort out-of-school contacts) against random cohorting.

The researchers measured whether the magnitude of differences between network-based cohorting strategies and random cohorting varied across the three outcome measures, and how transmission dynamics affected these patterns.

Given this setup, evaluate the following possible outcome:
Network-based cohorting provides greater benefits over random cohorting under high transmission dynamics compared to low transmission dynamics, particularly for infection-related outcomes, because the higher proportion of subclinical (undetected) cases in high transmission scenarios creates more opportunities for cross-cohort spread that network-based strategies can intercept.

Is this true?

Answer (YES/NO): YES